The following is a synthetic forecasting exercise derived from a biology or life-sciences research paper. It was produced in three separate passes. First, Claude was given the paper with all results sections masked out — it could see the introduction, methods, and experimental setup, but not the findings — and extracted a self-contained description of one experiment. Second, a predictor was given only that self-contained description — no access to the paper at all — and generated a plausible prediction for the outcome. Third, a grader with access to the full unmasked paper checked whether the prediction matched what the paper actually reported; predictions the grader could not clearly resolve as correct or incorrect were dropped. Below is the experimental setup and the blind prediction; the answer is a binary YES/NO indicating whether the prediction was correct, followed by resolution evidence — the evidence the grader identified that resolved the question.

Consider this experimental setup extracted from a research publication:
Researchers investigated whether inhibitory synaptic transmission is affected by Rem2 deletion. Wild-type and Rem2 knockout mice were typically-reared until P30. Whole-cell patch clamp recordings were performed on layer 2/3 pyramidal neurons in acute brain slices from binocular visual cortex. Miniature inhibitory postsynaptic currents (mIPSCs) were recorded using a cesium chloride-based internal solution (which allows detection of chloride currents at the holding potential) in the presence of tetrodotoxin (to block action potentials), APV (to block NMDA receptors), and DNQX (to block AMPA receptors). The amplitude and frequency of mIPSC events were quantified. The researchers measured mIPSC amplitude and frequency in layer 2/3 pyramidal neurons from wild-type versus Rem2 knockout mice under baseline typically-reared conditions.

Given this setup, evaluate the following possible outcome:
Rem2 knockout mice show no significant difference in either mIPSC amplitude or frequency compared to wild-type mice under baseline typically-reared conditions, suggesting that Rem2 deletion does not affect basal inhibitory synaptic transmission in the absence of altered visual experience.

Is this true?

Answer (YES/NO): YES